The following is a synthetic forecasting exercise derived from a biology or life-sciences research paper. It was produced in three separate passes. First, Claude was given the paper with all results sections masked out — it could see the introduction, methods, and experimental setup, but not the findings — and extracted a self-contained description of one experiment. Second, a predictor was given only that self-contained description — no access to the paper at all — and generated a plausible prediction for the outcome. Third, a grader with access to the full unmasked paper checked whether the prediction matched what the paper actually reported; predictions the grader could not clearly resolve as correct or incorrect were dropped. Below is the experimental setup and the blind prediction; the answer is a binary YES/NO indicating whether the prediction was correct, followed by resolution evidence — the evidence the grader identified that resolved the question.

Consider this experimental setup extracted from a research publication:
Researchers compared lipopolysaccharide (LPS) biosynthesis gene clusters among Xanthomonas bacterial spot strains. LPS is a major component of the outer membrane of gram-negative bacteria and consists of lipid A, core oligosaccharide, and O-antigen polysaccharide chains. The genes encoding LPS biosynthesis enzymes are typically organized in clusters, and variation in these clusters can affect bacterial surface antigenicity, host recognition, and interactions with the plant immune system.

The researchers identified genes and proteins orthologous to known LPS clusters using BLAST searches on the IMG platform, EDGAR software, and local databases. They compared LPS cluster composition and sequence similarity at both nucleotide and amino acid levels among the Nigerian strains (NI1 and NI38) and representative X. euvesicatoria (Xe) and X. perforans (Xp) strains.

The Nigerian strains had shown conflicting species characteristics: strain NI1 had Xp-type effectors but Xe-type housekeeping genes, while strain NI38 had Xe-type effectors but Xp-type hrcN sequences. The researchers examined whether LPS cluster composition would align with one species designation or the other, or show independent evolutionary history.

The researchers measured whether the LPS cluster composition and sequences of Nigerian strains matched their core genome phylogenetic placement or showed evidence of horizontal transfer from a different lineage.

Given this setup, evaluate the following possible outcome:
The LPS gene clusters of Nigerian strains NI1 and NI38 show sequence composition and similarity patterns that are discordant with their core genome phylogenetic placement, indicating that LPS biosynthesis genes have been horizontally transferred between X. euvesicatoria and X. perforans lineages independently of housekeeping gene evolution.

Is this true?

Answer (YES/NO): NO